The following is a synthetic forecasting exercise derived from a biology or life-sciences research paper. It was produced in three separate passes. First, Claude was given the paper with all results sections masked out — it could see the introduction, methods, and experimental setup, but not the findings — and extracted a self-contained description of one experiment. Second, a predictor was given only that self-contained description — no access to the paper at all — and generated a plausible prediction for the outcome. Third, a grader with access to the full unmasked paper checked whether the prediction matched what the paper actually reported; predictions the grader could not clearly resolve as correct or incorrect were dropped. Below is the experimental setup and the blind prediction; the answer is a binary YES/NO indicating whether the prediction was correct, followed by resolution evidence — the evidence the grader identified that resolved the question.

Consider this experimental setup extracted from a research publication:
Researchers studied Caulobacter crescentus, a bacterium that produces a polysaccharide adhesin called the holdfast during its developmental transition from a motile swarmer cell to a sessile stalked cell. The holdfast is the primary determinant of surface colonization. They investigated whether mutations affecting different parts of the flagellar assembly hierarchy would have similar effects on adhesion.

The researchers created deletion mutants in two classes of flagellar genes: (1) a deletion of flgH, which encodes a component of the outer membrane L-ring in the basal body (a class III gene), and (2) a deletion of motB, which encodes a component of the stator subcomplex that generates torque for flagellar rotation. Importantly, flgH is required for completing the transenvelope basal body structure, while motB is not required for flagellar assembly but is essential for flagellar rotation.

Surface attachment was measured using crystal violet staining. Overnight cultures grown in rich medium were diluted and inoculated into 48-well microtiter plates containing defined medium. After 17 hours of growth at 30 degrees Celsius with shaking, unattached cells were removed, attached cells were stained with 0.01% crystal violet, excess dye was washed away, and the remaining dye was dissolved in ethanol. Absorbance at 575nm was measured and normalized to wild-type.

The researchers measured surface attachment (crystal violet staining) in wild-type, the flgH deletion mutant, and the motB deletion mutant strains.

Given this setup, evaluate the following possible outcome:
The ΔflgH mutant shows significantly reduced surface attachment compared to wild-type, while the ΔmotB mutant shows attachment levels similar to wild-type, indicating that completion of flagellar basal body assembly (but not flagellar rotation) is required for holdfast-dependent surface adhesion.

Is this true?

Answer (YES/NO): NO